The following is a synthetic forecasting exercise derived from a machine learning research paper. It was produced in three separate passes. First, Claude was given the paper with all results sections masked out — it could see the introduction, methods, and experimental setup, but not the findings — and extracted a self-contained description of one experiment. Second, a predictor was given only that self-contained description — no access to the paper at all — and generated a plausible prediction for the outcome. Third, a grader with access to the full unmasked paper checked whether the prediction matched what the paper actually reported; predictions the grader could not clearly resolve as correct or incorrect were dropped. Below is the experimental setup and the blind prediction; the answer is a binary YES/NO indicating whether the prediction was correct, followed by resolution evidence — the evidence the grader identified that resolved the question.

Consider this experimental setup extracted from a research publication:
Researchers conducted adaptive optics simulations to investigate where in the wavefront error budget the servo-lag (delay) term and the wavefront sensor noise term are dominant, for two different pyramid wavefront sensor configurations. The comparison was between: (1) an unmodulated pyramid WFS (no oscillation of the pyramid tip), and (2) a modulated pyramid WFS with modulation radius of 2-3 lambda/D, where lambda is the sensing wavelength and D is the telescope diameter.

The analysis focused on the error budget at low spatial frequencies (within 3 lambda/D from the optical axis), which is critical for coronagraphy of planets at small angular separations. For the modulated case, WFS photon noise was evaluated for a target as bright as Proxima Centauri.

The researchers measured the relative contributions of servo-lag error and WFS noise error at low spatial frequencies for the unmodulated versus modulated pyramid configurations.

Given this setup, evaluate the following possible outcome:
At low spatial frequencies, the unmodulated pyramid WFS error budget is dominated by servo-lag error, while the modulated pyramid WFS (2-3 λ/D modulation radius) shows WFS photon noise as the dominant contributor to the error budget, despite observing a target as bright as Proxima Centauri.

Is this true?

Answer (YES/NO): NO